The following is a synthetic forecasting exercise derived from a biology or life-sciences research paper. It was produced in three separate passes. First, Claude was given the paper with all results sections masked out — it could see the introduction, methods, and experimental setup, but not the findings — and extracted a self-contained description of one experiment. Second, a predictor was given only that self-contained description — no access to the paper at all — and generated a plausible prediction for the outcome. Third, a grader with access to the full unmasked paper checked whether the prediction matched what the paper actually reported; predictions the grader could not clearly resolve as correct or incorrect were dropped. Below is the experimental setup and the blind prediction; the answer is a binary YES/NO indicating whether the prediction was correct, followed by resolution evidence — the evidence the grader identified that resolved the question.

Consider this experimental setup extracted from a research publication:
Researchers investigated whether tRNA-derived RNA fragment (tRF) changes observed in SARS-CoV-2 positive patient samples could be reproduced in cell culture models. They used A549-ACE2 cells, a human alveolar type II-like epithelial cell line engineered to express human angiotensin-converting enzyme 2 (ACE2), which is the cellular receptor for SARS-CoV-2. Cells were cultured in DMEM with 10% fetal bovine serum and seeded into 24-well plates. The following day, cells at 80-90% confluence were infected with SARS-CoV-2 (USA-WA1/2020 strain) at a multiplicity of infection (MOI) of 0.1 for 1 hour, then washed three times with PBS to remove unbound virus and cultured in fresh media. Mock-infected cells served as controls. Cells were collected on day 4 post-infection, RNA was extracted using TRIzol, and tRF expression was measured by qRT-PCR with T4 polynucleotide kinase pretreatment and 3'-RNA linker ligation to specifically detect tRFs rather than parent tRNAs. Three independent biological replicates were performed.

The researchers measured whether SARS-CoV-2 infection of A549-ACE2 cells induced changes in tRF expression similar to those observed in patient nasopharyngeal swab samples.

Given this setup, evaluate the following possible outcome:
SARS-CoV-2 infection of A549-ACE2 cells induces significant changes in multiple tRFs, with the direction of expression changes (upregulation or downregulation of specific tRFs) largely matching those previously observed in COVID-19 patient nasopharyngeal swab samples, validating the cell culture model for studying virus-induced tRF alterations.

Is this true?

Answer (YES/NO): YES